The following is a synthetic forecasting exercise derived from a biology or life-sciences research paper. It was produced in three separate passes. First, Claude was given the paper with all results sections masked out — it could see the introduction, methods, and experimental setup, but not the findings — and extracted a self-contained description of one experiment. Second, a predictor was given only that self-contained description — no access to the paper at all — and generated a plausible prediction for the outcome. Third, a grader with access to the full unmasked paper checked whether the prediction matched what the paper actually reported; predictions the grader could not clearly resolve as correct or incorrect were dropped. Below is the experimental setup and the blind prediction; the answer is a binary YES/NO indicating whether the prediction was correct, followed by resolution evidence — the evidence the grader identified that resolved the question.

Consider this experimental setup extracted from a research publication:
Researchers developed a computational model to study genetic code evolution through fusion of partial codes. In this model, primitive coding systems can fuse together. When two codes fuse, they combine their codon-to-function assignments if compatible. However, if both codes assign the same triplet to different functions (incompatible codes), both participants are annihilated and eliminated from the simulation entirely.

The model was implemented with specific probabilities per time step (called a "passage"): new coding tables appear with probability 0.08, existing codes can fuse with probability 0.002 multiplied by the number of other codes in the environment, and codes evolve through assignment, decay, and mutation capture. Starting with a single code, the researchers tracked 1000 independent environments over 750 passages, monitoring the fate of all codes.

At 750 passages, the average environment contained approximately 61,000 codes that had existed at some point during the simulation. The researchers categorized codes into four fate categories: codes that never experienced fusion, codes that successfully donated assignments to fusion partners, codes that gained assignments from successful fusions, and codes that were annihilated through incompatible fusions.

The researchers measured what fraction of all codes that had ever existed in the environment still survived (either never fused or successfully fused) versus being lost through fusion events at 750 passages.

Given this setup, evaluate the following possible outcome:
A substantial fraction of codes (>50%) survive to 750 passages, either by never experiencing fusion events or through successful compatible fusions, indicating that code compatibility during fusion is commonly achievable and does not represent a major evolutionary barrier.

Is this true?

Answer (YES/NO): NO